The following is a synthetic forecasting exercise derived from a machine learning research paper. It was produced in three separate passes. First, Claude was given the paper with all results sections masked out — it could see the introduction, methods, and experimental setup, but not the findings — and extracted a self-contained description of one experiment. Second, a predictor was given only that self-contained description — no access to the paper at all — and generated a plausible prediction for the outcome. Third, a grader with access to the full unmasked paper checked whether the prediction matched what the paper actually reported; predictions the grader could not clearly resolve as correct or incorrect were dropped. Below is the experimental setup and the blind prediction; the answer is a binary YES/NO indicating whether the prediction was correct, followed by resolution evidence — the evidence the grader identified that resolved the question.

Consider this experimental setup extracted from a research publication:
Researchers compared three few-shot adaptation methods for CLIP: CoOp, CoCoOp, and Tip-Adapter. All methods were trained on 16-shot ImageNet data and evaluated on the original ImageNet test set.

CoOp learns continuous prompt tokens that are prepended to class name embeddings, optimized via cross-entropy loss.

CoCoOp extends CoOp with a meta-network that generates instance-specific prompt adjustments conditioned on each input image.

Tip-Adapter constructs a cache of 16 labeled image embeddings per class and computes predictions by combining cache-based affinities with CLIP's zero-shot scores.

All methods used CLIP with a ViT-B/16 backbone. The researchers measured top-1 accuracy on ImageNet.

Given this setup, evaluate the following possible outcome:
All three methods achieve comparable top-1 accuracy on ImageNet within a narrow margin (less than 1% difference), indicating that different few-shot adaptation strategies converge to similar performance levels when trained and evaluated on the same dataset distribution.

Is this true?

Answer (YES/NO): YES